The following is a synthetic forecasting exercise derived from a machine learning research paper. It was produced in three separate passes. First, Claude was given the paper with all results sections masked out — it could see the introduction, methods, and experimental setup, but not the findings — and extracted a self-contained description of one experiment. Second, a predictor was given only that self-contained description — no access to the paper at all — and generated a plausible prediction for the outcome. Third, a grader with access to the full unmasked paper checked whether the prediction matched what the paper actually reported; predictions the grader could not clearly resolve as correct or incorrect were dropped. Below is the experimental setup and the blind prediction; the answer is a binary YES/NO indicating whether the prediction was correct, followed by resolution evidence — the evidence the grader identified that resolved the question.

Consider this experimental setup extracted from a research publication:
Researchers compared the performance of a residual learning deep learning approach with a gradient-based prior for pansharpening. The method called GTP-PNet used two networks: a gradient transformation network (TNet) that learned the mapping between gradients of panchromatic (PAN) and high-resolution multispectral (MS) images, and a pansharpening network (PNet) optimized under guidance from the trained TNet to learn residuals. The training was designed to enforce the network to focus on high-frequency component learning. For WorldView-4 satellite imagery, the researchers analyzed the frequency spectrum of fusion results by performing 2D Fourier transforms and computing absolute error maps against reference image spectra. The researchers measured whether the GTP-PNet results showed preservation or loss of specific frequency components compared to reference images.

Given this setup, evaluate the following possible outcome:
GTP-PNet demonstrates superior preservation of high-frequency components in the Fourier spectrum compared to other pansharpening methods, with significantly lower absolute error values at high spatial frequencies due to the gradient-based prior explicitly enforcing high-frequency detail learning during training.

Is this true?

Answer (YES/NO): NO